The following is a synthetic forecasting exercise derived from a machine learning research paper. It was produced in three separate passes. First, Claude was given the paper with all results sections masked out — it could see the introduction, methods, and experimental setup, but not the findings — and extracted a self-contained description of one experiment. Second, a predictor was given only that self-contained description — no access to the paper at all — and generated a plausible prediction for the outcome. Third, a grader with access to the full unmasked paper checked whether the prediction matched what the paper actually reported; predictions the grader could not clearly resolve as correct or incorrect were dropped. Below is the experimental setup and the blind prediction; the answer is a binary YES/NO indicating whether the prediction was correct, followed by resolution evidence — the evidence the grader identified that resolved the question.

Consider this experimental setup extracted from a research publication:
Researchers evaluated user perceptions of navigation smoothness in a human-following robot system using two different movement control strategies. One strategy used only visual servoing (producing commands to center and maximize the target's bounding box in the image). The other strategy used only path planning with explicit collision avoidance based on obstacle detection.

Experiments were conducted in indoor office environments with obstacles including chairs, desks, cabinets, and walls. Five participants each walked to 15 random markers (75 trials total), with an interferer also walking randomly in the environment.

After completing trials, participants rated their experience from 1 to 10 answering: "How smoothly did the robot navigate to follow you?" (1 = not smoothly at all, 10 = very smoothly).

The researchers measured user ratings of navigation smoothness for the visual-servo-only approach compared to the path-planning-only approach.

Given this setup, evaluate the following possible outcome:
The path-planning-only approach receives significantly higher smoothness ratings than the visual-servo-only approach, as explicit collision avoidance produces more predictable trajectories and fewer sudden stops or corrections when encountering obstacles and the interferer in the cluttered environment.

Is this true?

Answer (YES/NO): YES